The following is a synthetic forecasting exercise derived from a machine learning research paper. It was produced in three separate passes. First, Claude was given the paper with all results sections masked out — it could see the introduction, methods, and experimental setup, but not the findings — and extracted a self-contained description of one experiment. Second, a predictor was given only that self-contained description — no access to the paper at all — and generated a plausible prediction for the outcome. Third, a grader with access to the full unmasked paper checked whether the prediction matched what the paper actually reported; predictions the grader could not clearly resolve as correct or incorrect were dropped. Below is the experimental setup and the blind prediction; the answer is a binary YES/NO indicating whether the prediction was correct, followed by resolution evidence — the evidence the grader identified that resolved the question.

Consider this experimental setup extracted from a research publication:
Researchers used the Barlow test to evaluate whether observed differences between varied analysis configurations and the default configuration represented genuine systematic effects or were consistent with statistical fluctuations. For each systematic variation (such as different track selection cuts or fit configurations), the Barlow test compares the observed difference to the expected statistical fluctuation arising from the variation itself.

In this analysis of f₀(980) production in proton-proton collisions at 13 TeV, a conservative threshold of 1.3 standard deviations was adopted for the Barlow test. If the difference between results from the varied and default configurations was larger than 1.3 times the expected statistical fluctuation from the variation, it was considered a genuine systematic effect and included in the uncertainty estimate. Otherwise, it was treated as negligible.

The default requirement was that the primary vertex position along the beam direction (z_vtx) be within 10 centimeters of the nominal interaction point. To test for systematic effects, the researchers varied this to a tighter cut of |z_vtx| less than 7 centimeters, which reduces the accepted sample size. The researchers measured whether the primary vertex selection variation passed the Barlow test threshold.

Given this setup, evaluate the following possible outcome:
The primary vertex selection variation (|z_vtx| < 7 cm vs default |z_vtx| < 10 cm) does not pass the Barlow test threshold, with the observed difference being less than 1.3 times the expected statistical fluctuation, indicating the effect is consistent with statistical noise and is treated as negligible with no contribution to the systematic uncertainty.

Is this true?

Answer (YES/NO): YES